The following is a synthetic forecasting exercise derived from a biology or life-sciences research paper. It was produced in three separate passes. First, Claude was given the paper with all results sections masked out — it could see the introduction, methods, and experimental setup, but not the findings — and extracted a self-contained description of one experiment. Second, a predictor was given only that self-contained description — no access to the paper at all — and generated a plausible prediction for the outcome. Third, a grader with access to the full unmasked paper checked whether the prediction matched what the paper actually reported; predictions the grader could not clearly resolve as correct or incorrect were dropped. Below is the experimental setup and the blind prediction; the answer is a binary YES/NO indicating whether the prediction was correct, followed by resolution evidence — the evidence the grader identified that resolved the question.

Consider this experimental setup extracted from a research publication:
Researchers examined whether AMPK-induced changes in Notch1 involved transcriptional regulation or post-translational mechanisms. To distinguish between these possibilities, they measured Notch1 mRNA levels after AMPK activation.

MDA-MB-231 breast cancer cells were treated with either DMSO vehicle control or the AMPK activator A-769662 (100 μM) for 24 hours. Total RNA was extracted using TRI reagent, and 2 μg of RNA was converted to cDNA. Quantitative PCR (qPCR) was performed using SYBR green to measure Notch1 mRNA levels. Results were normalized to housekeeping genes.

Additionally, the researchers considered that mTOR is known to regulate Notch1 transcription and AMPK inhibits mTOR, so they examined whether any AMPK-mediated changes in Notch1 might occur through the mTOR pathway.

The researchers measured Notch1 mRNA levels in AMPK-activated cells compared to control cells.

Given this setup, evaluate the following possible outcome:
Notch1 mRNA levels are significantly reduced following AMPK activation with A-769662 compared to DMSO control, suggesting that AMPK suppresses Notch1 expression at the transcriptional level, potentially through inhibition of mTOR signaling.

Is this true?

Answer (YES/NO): NO